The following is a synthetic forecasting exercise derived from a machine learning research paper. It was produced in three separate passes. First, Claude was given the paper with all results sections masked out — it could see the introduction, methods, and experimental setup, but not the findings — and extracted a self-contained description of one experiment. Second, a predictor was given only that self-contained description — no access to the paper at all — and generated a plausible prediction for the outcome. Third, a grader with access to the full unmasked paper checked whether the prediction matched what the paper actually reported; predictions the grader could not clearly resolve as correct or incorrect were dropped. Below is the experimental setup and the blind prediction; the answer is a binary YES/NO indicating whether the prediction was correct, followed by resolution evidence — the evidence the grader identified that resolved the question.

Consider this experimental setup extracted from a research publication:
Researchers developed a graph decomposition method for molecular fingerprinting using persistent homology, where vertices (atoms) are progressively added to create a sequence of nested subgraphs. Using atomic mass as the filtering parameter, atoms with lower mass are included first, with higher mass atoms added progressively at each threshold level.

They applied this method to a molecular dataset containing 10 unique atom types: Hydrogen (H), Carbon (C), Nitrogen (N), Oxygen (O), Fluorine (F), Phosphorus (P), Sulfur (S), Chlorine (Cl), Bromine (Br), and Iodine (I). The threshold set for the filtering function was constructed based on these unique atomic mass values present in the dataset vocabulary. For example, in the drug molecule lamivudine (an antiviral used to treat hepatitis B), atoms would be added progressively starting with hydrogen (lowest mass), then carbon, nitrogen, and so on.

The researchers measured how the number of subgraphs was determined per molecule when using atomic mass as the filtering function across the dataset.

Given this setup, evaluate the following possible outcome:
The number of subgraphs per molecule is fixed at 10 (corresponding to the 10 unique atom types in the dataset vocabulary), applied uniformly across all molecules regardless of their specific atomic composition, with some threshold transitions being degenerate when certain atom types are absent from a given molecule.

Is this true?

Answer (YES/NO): YES